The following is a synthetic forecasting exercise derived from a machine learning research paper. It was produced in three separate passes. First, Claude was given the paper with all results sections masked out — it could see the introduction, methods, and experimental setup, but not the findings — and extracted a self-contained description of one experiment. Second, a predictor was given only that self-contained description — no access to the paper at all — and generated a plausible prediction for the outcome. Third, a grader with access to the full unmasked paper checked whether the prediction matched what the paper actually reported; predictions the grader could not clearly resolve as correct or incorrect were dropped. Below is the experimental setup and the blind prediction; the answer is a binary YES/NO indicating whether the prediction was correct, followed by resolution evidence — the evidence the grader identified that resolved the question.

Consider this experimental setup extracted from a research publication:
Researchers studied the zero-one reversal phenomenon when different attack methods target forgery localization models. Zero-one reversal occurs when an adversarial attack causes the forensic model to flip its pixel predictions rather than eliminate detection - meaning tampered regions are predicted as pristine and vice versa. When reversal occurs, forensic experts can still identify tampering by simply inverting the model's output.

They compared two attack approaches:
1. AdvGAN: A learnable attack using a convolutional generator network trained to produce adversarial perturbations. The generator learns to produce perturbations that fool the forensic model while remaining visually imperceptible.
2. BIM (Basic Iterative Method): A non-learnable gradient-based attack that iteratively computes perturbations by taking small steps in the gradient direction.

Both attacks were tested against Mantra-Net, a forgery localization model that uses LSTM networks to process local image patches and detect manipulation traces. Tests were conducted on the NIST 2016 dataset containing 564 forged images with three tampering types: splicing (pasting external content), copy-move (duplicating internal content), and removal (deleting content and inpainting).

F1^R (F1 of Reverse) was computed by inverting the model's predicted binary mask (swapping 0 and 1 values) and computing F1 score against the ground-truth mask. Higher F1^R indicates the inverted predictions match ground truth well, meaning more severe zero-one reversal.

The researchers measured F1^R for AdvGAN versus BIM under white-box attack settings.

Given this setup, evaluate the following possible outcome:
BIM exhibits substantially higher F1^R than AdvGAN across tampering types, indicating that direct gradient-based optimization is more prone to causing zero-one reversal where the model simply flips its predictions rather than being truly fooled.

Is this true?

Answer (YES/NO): YES